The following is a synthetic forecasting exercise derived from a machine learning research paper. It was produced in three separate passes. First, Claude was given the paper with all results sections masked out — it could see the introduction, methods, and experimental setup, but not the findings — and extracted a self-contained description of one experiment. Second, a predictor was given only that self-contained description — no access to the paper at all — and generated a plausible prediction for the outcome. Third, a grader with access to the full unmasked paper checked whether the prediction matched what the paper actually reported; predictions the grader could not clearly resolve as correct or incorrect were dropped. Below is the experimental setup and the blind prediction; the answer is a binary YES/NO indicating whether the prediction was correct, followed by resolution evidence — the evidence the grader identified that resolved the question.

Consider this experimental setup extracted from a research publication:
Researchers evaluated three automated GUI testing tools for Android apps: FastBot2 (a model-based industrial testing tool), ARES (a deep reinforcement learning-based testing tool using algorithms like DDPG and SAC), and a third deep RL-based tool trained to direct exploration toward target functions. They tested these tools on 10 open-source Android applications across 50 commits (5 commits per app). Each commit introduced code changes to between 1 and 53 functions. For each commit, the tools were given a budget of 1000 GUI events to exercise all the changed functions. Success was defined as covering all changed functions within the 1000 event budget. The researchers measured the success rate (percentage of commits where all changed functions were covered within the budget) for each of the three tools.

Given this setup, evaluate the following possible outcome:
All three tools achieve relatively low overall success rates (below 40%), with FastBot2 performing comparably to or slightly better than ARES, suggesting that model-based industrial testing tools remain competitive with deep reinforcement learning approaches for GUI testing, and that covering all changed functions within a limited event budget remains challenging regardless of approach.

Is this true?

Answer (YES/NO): NO